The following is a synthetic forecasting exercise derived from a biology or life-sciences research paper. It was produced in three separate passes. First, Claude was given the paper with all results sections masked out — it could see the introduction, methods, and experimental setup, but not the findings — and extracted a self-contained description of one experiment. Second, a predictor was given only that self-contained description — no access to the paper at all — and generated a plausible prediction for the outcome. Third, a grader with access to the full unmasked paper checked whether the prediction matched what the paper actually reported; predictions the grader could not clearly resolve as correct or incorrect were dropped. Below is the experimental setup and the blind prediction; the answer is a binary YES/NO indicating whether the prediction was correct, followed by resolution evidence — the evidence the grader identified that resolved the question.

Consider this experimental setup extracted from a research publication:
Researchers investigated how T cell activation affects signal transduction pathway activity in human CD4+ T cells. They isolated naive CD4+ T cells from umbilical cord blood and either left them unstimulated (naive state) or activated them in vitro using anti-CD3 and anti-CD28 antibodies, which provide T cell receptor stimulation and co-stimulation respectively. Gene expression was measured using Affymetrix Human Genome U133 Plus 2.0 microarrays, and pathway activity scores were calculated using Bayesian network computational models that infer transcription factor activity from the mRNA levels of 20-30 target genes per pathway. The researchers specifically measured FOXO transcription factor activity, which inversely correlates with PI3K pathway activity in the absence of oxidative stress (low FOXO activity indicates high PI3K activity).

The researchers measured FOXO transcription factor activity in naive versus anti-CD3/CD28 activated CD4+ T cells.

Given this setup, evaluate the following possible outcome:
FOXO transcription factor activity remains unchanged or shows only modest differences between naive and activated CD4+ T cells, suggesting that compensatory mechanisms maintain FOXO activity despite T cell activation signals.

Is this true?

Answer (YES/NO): NO